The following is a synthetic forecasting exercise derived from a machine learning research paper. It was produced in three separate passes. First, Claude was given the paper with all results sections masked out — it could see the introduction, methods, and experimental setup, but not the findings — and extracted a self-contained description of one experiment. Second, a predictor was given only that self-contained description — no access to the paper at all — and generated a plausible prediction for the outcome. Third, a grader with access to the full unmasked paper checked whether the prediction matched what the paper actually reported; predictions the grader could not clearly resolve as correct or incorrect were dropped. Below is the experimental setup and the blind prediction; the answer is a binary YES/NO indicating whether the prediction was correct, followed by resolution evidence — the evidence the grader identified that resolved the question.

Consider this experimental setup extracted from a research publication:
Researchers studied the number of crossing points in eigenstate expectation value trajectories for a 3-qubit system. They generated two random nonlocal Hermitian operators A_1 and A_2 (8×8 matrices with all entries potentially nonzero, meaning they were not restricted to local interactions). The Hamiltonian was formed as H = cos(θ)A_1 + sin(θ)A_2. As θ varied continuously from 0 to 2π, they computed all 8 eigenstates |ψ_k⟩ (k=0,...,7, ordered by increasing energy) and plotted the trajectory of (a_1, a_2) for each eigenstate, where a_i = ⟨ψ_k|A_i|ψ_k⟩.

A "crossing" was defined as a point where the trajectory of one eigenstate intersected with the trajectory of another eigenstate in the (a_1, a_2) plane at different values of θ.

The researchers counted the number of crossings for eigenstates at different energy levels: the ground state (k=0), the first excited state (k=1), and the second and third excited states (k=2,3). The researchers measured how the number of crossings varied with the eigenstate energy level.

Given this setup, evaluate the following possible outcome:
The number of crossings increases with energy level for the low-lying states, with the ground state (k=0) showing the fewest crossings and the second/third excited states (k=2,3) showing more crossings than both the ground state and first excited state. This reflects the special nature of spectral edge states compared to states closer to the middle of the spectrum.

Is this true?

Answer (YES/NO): YES